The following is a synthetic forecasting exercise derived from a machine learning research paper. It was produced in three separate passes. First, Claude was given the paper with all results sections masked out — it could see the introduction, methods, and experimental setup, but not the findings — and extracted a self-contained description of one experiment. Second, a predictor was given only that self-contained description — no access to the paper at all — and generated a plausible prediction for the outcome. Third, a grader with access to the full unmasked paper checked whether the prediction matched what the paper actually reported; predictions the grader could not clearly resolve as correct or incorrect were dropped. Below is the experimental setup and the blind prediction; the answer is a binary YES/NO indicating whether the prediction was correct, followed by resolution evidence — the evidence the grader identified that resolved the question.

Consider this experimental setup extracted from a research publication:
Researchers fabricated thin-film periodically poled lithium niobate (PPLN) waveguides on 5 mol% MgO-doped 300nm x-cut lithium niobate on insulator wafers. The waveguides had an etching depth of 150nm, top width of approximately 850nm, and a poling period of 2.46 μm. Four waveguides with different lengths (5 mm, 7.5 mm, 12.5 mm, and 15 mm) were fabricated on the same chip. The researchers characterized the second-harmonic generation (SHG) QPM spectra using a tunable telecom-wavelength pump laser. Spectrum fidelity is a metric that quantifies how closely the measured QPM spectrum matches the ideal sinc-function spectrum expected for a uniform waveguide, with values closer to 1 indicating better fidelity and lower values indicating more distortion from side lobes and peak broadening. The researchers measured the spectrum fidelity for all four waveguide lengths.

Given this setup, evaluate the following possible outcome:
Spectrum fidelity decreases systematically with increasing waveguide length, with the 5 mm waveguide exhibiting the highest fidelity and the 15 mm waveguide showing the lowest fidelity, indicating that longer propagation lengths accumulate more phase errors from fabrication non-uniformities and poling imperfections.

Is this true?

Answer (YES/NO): NO